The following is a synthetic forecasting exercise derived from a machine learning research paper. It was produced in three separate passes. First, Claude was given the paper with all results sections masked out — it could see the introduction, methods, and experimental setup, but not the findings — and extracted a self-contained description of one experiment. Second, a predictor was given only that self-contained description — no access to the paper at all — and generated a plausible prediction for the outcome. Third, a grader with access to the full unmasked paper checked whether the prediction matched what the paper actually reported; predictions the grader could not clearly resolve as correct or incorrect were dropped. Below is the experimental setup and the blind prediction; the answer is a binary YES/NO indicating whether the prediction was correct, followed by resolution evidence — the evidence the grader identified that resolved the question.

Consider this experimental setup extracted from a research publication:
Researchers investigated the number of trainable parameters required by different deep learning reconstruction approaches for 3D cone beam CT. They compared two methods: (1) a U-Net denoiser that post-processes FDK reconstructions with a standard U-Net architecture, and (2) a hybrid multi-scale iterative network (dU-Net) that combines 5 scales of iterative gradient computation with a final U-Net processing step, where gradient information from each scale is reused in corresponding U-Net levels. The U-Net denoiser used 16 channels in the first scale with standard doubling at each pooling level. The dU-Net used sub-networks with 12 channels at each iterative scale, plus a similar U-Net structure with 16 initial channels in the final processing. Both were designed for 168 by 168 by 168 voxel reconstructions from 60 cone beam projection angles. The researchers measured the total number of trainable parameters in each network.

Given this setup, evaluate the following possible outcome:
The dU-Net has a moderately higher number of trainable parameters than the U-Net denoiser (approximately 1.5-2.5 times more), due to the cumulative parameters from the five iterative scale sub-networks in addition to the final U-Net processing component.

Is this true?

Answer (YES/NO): NO